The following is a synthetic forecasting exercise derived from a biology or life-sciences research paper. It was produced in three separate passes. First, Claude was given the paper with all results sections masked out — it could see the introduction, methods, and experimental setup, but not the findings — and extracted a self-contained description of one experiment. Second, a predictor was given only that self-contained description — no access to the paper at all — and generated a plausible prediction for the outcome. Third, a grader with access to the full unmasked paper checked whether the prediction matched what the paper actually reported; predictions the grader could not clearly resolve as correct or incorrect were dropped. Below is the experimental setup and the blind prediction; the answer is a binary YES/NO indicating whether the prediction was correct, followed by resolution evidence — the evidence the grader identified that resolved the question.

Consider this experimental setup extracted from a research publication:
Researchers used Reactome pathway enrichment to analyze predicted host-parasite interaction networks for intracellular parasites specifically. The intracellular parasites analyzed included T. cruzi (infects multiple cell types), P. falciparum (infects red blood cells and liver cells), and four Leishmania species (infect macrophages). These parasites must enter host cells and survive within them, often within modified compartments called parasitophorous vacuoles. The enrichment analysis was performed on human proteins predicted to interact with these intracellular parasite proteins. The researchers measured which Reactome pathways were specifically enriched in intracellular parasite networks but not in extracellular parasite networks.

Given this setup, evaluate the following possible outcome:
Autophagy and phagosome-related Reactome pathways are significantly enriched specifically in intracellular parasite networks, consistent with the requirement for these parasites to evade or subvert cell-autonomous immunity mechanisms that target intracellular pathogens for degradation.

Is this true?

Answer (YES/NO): NO